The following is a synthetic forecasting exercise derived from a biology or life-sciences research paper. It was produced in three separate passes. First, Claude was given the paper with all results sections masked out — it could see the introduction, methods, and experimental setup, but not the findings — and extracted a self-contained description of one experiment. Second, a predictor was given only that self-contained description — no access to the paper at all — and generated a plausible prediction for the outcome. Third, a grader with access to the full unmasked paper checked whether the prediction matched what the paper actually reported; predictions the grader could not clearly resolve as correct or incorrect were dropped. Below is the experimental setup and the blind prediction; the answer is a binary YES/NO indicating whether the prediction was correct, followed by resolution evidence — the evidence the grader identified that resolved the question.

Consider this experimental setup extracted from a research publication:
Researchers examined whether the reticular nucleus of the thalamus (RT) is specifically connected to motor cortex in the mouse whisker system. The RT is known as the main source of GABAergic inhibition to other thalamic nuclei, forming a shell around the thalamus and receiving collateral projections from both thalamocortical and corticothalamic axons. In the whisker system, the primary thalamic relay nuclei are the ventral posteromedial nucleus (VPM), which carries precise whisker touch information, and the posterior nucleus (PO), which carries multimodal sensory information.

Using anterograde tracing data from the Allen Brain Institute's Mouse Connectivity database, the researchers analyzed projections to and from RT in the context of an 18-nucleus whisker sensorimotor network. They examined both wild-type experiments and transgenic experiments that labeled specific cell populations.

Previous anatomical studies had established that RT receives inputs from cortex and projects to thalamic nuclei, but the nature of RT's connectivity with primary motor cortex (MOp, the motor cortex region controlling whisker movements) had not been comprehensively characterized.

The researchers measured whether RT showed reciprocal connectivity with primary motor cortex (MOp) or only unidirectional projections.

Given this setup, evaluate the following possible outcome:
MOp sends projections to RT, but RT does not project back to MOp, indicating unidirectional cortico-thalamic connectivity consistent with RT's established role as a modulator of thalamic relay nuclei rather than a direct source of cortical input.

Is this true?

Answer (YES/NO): NO